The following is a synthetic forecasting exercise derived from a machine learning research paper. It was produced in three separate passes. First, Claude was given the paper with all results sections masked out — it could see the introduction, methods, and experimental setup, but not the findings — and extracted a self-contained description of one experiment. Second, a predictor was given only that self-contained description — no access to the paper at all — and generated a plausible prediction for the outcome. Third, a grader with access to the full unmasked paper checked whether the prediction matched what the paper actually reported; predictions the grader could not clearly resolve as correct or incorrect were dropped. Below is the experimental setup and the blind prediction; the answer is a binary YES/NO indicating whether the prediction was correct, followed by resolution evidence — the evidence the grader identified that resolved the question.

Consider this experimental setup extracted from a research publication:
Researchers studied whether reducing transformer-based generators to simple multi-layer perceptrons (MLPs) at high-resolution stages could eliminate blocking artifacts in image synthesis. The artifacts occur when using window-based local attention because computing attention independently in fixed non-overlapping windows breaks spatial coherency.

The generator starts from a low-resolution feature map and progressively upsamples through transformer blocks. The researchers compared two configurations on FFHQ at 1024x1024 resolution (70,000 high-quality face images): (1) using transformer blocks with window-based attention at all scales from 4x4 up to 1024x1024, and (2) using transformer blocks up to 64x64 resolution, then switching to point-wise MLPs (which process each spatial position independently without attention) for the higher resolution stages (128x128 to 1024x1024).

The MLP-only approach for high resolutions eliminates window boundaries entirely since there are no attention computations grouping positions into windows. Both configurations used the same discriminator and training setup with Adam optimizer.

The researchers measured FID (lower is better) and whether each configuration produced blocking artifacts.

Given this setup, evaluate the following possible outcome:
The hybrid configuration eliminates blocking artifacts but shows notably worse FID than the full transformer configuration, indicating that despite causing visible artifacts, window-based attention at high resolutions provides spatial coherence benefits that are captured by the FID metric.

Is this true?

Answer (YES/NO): NO